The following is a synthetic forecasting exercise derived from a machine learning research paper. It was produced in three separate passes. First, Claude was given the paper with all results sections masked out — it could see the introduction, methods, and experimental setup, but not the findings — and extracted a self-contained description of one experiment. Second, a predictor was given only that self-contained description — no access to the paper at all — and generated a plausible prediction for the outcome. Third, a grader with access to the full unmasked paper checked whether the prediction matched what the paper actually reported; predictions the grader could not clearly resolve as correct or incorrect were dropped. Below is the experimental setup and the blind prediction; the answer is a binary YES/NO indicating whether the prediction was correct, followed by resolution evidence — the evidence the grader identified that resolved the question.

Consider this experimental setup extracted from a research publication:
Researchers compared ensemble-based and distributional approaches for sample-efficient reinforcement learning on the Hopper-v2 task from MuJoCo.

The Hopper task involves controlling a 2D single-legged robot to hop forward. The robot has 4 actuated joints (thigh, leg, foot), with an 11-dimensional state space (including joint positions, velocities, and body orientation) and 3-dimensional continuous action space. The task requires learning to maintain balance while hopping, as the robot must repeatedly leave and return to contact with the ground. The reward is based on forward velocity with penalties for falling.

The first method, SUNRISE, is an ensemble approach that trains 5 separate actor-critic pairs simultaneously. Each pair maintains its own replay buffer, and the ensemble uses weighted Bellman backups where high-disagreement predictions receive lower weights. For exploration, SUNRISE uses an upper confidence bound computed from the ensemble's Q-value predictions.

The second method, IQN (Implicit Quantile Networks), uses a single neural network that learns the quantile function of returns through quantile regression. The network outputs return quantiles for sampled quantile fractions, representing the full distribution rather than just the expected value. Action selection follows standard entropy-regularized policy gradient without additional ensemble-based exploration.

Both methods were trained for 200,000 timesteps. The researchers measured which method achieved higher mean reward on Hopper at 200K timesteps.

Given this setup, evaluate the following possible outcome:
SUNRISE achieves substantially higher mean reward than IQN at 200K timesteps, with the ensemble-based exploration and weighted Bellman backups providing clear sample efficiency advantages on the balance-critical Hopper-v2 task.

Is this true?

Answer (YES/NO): YES